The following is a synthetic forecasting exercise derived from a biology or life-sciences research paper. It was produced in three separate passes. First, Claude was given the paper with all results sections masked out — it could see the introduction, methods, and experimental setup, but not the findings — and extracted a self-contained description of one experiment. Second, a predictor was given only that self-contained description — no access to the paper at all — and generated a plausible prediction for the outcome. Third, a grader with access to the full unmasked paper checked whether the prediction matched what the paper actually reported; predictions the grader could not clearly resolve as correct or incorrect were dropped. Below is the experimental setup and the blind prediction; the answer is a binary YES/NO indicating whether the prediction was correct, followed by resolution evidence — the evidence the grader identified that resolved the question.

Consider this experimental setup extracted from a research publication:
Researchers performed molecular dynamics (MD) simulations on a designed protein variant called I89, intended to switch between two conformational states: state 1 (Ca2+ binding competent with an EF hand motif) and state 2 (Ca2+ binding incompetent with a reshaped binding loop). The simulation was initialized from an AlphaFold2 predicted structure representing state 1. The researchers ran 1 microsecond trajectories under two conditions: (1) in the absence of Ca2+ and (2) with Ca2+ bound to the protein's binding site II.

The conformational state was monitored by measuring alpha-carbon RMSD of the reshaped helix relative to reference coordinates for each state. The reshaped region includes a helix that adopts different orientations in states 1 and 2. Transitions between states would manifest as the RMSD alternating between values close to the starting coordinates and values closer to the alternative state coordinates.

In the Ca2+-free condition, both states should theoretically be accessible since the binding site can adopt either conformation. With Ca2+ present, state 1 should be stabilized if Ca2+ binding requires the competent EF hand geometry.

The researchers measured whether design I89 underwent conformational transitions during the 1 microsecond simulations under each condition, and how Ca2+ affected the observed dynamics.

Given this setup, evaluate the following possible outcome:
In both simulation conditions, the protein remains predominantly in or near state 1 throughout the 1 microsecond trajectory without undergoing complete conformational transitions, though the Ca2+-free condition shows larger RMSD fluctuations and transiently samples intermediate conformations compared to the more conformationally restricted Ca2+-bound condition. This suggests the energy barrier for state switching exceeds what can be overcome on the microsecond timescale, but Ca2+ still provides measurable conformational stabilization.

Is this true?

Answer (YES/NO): NO